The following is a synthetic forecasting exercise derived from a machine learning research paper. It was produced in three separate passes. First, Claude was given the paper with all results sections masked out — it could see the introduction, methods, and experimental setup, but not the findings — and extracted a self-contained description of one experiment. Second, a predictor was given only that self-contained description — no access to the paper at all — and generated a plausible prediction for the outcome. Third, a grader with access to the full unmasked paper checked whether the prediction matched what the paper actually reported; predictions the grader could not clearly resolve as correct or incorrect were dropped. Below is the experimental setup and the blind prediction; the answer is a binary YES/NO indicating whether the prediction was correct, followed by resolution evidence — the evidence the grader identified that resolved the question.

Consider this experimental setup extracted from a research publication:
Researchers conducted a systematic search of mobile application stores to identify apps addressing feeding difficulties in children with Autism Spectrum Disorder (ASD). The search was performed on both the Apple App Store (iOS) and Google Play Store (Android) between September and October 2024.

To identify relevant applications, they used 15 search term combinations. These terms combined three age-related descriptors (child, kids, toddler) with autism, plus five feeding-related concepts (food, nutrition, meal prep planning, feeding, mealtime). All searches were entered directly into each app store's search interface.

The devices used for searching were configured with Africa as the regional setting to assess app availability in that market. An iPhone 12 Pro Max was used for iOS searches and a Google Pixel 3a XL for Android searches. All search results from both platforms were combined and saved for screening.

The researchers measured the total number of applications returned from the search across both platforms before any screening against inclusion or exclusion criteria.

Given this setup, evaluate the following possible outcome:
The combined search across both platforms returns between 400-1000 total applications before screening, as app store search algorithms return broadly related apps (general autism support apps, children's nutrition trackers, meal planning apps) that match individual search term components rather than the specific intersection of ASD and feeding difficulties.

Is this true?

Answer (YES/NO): NO